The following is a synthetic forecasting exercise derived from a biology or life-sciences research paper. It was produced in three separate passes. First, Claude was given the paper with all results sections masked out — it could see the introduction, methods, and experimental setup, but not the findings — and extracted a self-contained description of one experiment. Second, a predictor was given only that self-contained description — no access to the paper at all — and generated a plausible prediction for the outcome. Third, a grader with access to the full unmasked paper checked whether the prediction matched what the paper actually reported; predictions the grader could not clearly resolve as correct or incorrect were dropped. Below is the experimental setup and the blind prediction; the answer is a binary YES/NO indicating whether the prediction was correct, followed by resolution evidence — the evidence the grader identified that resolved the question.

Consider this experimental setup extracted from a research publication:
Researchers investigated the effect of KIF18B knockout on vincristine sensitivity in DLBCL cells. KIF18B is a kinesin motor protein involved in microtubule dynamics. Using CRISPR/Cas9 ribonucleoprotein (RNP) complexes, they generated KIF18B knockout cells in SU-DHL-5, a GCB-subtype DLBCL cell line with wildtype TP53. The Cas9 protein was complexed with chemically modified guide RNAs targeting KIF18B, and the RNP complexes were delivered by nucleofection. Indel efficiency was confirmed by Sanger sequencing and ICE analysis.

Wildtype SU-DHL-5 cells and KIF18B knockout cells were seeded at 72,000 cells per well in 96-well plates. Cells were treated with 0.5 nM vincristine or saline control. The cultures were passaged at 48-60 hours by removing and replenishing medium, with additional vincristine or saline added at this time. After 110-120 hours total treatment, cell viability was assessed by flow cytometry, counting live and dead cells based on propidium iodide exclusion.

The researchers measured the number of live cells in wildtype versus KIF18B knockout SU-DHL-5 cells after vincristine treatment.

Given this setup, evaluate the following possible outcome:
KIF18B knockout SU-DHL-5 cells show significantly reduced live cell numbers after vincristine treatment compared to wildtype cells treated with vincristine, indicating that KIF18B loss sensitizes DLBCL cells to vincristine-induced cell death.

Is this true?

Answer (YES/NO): NO